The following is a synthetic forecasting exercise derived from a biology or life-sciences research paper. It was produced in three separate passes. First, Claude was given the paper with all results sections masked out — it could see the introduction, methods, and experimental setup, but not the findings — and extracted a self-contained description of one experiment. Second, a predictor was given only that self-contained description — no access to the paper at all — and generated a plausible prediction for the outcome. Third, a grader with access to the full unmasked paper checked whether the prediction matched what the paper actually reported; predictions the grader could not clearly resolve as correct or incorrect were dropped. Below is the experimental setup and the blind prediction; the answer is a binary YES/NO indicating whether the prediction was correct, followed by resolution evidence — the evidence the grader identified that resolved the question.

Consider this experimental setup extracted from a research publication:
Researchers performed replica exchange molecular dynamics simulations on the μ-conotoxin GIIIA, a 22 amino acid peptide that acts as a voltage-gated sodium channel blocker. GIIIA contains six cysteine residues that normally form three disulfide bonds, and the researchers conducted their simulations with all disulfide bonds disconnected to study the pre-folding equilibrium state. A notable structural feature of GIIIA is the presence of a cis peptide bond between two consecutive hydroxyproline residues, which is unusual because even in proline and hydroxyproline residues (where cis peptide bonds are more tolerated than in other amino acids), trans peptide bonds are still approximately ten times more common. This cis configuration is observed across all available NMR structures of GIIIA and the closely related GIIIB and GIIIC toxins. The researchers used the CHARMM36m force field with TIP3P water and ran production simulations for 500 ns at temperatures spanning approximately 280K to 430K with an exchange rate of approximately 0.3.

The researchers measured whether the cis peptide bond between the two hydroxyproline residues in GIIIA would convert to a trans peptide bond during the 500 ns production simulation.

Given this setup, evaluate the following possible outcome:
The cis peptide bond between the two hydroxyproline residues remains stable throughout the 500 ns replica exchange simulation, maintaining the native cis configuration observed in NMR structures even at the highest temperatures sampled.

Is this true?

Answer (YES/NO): YES